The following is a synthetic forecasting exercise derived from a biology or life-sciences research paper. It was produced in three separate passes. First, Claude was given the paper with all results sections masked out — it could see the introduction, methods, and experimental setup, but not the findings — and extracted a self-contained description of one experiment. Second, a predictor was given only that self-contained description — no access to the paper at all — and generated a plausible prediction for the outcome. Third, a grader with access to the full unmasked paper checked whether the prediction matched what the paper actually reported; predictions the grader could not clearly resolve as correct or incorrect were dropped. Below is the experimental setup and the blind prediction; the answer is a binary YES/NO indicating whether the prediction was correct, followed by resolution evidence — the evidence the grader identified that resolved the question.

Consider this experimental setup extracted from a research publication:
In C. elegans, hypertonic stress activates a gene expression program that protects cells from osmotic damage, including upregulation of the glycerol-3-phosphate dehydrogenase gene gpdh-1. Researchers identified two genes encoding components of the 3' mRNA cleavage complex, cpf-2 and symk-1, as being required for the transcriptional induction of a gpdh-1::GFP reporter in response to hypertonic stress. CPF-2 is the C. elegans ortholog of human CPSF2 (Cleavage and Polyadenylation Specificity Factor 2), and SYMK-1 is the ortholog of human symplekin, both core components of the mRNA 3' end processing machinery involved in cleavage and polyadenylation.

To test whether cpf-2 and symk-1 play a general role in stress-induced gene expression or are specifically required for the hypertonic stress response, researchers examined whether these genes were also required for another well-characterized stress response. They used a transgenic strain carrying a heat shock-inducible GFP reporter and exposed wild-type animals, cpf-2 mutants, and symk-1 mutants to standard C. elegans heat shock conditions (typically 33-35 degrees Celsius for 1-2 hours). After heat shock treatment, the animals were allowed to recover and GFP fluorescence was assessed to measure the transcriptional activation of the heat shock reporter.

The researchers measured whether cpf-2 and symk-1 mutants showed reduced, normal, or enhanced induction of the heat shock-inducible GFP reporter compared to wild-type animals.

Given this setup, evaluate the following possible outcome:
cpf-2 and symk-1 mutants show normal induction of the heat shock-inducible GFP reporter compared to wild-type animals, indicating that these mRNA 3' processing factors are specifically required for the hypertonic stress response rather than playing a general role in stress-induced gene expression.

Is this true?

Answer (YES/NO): YES